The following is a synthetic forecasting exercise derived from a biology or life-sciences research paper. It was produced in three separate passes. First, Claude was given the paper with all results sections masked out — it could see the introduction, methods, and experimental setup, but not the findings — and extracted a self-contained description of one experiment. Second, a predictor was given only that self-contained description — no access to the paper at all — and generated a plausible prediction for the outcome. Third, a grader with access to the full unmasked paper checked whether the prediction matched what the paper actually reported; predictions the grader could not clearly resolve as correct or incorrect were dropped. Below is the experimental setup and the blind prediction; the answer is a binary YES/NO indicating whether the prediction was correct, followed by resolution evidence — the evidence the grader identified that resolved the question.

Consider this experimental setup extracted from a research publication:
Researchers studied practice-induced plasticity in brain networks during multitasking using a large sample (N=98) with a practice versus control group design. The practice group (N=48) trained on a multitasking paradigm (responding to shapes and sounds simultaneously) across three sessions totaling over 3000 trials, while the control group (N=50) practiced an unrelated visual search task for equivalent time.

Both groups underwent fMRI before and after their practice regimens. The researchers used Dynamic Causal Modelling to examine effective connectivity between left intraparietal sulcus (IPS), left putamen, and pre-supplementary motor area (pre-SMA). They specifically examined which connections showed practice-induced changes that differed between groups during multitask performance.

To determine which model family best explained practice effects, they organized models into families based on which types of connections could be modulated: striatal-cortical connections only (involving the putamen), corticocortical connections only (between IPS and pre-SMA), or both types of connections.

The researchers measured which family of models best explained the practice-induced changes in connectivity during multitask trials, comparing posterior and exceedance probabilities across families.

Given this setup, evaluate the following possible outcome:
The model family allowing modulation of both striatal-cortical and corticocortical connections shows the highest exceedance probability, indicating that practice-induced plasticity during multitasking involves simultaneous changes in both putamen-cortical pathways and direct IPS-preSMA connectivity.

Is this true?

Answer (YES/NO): YES